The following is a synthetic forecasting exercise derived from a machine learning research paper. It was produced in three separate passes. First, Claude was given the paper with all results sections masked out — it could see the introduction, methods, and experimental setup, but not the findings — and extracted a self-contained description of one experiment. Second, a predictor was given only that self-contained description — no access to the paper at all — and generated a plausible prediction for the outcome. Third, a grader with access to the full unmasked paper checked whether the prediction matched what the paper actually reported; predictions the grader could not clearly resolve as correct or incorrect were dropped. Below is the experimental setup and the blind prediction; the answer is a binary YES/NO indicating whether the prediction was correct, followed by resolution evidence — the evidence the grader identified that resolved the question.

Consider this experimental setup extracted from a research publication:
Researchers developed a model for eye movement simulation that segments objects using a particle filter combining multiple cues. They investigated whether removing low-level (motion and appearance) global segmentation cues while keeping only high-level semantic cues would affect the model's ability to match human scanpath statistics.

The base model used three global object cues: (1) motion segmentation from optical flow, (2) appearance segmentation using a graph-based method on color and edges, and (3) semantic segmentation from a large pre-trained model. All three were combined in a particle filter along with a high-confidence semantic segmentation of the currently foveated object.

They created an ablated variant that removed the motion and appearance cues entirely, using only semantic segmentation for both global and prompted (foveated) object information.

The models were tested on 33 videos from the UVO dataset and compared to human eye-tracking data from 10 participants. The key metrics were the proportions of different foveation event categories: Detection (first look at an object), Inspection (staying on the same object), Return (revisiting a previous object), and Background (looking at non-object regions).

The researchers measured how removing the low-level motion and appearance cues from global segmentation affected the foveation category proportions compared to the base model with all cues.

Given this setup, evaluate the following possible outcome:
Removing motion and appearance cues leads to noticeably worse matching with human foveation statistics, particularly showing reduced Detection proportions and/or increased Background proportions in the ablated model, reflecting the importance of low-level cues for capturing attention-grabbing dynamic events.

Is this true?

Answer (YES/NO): NO